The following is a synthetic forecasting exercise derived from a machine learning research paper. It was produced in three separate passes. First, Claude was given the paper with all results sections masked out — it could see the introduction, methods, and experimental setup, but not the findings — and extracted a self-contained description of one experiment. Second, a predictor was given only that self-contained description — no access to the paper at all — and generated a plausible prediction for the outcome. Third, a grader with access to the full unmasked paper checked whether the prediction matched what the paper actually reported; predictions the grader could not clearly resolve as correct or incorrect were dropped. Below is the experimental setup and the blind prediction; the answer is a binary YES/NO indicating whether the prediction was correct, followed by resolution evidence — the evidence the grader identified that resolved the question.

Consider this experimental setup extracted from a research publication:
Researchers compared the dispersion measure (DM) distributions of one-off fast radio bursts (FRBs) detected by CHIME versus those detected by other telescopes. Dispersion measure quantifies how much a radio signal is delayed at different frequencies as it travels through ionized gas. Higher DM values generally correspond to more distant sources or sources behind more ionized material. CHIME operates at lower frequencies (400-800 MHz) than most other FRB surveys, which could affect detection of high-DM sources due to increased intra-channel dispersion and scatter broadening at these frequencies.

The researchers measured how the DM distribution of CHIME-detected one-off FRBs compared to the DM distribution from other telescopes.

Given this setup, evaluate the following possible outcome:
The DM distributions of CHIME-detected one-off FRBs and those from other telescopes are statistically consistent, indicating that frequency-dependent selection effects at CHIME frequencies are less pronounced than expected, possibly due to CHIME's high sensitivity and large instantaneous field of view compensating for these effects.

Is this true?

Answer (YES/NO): YES